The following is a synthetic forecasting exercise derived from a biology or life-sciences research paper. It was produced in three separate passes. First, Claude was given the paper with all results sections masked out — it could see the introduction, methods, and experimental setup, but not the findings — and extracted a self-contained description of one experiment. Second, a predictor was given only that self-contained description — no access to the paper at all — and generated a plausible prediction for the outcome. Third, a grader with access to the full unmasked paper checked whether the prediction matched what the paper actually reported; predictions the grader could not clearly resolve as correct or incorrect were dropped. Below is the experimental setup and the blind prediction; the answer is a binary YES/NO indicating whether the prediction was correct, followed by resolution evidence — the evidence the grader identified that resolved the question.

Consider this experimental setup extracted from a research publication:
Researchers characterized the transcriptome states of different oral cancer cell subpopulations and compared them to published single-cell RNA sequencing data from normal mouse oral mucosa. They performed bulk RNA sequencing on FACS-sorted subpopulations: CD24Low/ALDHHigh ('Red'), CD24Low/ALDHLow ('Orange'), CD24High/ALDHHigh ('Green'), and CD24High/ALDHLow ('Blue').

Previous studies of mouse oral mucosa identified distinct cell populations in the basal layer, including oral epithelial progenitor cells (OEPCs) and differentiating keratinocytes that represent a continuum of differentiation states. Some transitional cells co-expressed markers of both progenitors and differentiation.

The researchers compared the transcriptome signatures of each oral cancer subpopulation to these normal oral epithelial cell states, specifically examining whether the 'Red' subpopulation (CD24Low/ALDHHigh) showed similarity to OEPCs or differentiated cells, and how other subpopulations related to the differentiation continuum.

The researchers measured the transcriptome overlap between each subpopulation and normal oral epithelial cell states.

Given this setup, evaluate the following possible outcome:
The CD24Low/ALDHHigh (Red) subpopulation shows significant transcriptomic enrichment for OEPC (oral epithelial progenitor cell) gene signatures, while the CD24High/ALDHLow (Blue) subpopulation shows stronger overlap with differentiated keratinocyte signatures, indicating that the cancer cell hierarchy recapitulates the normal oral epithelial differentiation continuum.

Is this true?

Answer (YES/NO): NO